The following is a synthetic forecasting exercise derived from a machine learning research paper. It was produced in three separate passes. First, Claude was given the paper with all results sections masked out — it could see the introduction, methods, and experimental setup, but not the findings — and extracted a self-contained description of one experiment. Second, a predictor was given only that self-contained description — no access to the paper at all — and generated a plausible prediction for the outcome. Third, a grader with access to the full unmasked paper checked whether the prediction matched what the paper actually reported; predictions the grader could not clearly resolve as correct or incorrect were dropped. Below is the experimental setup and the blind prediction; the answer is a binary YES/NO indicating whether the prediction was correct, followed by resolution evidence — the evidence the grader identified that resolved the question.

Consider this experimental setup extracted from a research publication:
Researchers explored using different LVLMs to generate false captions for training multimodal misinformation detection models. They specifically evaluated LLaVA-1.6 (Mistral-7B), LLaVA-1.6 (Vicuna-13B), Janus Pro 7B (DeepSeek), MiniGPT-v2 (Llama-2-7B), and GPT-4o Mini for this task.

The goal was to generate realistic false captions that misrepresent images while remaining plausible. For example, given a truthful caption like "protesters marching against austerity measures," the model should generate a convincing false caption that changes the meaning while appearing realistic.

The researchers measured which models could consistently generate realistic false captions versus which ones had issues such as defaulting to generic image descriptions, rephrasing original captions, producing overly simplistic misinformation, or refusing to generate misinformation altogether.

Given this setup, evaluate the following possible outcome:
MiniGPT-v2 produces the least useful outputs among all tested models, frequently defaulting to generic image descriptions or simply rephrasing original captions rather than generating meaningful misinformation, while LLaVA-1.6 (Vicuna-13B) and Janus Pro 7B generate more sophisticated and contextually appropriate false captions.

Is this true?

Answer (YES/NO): NO